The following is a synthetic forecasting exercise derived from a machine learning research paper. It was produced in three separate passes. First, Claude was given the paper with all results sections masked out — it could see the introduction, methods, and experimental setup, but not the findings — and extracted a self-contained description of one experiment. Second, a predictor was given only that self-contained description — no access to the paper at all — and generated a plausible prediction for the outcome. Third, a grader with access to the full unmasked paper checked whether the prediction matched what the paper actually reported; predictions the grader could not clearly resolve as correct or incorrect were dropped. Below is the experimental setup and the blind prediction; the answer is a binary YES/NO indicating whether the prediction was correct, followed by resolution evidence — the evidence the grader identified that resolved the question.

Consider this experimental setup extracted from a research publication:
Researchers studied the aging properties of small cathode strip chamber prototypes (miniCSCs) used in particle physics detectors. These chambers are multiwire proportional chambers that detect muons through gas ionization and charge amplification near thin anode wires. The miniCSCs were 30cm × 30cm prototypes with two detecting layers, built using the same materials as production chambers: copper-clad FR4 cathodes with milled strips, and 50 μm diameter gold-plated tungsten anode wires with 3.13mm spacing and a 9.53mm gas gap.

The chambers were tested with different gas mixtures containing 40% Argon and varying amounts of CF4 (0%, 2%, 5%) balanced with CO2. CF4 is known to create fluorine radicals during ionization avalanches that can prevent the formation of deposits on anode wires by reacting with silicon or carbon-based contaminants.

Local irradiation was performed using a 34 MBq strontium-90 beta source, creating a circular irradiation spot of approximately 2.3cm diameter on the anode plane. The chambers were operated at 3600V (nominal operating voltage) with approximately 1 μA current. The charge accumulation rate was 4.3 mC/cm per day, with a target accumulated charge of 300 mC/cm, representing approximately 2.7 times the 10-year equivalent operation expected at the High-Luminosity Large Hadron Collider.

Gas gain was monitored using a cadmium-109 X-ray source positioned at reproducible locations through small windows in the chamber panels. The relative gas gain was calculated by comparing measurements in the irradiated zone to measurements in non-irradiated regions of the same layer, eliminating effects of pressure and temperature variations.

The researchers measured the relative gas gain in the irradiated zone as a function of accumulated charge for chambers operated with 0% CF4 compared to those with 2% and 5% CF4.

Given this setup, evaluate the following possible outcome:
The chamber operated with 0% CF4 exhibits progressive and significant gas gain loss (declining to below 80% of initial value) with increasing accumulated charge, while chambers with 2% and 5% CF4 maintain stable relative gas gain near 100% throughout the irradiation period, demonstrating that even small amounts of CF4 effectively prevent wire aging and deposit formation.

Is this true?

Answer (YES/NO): NO